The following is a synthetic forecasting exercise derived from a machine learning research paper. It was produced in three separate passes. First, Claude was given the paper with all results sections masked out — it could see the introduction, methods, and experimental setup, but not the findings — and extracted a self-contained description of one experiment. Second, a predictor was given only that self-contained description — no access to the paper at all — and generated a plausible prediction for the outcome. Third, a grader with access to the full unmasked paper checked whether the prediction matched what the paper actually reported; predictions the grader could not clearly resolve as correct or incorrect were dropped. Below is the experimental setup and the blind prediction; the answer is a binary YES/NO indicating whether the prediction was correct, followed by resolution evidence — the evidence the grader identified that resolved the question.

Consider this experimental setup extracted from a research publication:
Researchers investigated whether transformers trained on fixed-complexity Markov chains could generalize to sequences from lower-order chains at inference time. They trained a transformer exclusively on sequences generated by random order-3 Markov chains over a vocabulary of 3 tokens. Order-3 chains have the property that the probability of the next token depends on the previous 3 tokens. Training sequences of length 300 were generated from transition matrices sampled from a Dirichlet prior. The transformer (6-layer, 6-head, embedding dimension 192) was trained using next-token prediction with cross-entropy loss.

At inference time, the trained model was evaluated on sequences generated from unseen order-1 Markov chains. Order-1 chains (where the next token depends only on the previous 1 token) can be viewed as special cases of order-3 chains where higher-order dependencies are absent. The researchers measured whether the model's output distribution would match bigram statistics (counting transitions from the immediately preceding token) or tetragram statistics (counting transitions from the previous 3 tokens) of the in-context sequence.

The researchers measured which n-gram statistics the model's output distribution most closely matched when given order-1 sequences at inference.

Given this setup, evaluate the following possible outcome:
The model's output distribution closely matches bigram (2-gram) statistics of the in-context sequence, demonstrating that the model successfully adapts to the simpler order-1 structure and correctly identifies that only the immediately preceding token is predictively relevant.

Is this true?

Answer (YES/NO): NO